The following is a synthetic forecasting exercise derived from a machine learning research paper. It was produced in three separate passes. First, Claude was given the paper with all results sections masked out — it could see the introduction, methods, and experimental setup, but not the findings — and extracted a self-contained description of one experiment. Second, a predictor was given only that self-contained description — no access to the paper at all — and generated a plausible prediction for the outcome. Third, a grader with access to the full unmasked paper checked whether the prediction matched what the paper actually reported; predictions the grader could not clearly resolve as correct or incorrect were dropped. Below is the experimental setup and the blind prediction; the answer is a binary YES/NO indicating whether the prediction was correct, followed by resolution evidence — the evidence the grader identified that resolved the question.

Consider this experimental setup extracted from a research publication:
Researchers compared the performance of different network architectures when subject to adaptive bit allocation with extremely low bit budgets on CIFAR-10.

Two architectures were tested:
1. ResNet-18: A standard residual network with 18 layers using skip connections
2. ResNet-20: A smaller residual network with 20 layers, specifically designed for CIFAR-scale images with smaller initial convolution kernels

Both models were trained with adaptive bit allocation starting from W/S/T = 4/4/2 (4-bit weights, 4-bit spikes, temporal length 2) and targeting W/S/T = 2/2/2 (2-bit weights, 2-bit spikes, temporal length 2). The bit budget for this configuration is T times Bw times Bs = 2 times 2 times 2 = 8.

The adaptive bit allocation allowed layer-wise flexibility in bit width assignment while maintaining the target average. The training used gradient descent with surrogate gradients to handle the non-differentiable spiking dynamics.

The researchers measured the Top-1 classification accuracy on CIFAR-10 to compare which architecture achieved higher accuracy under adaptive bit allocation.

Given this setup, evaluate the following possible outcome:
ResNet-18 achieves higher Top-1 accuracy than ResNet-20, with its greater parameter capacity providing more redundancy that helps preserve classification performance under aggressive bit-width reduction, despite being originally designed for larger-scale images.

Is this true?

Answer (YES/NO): NO